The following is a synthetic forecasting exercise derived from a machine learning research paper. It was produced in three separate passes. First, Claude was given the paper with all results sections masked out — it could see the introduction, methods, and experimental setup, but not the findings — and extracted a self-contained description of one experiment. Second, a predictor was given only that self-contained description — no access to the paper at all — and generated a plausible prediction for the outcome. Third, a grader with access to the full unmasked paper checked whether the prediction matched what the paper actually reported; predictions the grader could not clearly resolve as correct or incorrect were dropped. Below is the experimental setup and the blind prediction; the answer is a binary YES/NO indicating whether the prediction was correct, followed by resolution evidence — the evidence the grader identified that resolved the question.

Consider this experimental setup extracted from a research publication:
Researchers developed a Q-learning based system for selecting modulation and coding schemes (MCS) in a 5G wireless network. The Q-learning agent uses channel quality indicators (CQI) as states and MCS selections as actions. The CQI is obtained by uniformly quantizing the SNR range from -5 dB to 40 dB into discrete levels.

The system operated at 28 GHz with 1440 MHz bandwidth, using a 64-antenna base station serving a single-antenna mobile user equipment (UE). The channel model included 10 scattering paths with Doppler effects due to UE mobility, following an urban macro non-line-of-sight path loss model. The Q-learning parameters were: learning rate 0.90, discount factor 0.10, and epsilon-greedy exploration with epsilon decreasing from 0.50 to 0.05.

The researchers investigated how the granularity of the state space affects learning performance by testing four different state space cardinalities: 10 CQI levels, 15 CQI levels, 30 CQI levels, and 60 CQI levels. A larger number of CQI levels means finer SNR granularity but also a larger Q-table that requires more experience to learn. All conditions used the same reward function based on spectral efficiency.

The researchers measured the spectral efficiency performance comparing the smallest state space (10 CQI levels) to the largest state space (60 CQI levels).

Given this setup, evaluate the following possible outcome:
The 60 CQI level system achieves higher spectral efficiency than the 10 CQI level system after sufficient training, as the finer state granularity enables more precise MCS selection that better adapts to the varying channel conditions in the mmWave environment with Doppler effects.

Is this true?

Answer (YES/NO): YES